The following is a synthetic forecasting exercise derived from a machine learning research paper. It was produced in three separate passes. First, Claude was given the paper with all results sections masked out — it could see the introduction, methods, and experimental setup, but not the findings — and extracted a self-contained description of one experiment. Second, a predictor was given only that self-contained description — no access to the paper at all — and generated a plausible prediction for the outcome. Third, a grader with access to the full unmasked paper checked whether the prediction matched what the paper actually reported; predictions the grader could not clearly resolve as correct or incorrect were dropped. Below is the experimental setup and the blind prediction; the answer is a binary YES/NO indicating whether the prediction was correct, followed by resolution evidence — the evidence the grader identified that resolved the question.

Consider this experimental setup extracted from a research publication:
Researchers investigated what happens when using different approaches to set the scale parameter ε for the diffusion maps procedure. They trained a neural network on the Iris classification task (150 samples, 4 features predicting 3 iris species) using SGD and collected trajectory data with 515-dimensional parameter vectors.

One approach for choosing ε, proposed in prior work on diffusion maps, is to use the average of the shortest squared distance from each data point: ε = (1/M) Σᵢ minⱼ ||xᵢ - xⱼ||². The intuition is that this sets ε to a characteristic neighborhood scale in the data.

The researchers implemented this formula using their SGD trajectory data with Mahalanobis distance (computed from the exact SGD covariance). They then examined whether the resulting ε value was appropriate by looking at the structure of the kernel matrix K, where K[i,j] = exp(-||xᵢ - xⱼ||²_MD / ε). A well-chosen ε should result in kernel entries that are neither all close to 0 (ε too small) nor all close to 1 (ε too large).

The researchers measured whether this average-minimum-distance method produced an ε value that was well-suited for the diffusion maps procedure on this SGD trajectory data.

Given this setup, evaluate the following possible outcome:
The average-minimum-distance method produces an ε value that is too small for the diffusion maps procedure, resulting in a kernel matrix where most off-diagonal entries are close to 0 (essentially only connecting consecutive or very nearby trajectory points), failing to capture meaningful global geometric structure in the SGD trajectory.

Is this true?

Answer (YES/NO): YES